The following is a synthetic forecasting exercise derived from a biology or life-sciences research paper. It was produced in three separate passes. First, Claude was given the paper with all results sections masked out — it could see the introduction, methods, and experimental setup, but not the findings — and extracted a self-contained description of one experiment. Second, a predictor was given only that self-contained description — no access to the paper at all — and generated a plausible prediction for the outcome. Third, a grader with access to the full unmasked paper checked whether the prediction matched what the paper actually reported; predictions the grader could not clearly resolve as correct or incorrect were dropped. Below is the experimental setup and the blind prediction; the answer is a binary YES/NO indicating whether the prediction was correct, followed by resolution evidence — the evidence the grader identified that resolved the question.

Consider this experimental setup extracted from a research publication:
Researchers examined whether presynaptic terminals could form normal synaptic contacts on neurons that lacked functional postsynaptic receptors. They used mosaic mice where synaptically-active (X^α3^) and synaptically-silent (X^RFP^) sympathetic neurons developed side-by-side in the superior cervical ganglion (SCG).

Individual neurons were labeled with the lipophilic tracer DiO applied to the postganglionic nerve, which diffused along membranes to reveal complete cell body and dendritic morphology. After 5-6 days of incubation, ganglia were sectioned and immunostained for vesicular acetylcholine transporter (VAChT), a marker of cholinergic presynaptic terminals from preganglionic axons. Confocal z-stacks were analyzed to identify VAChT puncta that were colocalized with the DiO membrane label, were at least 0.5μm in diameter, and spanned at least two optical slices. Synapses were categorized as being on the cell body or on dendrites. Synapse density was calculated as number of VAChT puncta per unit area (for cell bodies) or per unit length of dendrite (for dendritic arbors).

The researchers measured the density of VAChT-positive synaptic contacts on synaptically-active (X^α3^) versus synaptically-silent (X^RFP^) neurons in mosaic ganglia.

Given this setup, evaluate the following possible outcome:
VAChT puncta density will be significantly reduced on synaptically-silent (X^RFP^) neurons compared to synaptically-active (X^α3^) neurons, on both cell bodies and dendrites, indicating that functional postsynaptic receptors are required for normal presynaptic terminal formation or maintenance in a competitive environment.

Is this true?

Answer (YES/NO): NO